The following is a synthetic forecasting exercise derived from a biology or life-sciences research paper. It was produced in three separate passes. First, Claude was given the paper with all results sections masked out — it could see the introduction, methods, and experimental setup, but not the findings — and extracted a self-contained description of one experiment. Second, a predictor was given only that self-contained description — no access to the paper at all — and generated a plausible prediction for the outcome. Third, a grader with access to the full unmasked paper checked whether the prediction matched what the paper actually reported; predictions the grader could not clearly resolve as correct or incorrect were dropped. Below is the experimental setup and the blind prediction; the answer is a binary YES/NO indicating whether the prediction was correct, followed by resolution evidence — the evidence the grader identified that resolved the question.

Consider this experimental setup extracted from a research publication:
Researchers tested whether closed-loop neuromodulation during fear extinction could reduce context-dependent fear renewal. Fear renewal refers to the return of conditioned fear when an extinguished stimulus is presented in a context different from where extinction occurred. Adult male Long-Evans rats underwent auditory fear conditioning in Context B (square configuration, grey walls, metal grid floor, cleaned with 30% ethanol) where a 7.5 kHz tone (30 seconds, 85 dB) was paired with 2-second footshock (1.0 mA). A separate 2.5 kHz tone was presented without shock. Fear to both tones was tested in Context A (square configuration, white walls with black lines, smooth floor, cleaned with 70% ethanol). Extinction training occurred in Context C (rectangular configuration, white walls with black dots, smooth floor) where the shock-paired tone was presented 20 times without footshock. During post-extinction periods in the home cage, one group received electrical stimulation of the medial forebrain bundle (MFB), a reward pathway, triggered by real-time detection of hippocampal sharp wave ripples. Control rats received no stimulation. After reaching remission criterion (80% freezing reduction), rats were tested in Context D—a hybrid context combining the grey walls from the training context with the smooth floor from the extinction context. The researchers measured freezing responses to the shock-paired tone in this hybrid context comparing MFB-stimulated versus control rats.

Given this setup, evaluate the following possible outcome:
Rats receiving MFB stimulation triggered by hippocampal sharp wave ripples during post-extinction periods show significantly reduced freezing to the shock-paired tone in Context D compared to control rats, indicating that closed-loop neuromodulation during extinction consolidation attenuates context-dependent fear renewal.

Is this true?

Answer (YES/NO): YES